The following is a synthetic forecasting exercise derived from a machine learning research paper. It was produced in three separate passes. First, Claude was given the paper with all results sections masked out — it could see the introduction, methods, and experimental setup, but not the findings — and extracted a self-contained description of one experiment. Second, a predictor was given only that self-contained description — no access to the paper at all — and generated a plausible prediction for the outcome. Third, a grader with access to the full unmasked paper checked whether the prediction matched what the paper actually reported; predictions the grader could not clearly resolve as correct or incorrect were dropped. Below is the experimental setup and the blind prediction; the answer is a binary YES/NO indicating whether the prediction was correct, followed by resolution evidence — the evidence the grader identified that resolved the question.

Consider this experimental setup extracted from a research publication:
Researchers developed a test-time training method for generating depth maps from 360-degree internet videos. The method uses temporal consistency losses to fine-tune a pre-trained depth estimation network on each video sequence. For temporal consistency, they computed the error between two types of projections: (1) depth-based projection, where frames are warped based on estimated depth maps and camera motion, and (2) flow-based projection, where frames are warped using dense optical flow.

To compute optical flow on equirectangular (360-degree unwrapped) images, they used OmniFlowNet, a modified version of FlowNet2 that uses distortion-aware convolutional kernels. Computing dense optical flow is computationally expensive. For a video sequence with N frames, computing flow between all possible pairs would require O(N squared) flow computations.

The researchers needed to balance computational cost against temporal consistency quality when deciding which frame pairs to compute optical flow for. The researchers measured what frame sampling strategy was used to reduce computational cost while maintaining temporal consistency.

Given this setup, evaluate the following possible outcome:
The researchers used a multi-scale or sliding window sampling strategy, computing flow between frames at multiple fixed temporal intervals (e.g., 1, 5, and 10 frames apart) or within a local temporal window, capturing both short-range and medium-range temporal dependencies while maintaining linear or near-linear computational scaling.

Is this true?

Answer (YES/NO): NO